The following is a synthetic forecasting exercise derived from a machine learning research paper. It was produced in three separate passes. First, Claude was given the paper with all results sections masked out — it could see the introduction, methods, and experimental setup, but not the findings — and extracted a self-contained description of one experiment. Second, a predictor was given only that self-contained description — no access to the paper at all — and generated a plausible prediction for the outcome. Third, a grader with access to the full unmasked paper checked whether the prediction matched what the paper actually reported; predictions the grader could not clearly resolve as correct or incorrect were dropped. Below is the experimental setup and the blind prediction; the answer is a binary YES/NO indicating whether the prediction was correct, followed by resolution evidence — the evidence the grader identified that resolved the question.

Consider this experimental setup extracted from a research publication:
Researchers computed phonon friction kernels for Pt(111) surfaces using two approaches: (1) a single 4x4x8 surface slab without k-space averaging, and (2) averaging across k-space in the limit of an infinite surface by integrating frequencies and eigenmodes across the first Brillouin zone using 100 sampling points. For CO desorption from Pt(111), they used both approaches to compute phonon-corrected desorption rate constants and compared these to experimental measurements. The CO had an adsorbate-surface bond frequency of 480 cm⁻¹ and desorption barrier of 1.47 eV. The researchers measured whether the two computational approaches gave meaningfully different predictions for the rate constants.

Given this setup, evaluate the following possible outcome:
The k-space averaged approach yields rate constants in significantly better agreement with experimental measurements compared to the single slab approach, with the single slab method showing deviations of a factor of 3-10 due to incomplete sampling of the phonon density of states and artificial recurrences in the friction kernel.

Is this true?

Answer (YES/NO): NO